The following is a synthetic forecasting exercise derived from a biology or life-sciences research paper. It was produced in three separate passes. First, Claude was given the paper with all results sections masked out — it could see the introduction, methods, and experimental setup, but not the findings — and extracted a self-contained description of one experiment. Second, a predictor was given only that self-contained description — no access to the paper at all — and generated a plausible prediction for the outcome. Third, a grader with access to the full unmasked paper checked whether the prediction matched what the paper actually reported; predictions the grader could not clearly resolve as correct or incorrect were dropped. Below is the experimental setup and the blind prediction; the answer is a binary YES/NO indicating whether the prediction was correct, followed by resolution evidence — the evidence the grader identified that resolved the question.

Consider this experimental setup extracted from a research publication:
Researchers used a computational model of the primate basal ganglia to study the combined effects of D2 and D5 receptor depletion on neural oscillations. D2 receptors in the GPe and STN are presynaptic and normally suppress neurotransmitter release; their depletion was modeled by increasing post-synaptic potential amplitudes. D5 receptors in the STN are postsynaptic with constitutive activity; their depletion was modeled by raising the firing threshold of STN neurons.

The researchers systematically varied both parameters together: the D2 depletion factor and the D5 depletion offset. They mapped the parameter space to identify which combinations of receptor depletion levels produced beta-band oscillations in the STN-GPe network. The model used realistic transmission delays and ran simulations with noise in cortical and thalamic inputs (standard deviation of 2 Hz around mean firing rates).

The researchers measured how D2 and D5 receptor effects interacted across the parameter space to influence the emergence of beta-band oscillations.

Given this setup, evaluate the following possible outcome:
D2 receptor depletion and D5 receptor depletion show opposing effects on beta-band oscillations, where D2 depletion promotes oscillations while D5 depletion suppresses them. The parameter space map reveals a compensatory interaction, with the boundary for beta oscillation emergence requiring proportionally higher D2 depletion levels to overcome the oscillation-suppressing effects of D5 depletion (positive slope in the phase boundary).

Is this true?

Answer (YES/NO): YES